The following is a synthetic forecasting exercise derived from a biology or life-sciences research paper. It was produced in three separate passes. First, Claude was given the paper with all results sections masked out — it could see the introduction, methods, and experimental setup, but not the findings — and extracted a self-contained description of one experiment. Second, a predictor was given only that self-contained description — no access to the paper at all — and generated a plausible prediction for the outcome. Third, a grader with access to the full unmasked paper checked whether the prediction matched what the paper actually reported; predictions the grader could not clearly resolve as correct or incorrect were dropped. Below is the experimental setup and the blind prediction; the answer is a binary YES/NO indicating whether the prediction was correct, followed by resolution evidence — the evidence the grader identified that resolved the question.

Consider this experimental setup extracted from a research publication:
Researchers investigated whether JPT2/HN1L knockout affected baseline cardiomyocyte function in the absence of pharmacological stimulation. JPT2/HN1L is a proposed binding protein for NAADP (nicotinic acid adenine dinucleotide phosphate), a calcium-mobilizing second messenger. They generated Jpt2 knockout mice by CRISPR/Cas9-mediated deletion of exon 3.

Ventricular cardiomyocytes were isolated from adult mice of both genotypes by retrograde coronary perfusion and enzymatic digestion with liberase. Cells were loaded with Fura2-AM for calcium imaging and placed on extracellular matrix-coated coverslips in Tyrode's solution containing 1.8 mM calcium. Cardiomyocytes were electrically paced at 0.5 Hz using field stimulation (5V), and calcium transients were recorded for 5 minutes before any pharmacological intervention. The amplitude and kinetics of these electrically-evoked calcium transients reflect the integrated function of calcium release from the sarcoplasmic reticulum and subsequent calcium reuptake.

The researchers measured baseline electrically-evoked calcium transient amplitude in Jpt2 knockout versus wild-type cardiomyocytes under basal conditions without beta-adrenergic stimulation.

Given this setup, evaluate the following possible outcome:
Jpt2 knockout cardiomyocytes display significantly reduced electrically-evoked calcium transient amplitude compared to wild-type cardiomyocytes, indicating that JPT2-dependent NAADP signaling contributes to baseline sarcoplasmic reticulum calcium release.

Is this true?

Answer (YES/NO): NO